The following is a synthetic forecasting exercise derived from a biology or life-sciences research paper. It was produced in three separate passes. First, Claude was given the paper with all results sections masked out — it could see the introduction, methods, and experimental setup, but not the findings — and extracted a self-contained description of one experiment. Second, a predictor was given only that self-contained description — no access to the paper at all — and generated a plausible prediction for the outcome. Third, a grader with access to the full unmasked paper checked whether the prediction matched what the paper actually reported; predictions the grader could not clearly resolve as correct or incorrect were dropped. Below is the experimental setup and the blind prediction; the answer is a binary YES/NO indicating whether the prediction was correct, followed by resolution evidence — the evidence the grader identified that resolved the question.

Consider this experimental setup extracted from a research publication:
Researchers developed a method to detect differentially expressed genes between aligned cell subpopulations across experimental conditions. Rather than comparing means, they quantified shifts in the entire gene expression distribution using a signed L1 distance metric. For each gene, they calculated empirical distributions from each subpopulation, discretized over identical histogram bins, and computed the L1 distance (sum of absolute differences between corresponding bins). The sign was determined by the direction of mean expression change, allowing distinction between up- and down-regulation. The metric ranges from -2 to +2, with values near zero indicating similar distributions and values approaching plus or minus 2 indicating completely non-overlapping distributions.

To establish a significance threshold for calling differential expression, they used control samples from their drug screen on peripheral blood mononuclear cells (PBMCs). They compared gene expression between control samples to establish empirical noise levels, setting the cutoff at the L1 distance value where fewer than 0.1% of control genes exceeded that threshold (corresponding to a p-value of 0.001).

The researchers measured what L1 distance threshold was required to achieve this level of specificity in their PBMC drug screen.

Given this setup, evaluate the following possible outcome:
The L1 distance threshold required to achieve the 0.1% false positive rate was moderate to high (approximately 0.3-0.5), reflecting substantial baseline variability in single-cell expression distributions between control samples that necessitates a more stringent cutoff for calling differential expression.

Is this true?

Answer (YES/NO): YES